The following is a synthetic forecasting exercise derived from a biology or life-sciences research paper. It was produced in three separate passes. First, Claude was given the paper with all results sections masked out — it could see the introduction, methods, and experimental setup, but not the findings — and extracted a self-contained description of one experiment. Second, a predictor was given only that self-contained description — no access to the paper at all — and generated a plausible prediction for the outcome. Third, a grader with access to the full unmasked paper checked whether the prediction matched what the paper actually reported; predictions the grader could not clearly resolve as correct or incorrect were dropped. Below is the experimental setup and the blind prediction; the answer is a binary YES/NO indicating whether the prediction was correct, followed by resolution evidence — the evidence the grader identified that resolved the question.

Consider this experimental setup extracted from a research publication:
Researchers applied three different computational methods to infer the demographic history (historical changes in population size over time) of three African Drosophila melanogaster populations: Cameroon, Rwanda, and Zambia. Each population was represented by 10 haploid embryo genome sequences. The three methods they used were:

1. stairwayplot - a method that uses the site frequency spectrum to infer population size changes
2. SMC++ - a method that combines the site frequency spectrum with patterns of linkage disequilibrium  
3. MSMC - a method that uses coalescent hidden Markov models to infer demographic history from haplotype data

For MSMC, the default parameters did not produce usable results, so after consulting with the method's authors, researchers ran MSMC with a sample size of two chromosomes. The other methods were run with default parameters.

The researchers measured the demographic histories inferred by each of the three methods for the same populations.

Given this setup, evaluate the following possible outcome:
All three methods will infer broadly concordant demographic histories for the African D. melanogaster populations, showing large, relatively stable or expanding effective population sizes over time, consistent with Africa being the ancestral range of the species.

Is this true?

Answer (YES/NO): NO